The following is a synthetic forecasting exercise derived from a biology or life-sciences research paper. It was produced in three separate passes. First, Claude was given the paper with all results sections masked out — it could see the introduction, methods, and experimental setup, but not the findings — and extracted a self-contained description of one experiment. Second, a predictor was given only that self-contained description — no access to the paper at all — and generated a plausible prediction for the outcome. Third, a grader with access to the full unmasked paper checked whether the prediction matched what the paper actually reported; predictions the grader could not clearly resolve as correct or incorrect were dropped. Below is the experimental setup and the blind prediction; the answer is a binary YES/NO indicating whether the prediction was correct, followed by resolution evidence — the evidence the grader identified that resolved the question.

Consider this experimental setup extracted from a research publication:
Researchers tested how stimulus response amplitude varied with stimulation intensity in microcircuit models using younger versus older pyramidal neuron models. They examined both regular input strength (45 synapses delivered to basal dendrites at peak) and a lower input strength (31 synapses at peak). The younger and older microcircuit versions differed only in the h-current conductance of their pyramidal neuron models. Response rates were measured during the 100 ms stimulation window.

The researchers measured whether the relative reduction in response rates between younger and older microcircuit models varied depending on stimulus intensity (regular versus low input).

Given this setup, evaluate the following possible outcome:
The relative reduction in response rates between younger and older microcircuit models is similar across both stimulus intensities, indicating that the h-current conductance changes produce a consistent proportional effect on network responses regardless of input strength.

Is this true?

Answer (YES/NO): NO